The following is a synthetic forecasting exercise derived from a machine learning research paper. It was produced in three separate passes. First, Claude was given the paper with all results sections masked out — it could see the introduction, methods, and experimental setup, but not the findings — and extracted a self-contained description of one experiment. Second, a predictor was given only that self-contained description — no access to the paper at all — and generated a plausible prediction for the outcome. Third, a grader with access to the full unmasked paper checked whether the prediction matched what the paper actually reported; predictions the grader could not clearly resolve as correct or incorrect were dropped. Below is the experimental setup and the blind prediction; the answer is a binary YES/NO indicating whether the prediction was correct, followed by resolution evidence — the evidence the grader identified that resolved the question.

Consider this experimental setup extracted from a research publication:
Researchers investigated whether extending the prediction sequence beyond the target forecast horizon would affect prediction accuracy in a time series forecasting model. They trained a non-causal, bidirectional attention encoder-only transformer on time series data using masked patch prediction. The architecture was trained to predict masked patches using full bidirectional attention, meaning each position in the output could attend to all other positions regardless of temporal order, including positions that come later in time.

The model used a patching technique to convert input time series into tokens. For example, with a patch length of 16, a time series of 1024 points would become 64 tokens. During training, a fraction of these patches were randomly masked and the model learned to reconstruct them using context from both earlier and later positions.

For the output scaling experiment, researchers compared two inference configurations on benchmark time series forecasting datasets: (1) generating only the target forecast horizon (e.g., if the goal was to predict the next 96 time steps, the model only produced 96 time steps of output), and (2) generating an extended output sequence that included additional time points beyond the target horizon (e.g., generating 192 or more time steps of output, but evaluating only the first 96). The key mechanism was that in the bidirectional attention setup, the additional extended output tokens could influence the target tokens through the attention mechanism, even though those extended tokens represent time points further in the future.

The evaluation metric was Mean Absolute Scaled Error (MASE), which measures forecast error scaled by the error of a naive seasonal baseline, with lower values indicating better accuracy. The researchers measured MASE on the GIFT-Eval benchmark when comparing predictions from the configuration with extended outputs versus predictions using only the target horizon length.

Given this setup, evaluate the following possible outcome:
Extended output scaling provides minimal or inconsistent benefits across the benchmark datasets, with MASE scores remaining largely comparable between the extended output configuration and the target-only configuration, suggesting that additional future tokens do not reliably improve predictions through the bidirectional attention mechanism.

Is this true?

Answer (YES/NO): NO